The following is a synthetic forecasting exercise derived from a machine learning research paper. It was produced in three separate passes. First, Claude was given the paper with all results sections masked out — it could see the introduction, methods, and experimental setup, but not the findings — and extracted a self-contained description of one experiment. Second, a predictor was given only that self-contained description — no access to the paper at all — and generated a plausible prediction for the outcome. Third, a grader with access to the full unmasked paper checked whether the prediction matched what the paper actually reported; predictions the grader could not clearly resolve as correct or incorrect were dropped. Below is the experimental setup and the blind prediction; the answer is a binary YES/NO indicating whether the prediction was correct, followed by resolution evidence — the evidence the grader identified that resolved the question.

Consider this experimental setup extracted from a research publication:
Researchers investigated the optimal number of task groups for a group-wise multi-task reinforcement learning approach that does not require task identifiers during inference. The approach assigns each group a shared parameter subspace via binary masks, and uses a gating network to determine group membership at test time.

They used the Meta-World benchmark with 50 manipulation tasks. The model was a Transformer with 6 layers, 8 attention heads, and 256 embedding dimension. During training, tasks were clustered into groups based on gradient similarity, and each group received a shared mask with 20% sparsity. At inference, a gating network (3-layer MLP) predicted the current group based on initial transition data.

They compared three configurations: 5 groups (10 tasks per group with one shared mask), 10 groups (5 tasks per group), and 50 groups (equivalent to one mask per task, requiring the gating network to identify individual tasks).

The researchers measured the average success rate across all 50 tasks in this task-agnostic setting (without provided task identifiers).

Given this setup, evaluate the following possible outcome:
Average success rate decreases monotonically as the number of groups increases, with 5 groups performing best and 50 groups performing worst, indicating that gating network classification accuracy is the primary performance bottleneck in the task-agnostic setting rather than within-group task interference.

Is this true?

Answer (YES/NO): NO